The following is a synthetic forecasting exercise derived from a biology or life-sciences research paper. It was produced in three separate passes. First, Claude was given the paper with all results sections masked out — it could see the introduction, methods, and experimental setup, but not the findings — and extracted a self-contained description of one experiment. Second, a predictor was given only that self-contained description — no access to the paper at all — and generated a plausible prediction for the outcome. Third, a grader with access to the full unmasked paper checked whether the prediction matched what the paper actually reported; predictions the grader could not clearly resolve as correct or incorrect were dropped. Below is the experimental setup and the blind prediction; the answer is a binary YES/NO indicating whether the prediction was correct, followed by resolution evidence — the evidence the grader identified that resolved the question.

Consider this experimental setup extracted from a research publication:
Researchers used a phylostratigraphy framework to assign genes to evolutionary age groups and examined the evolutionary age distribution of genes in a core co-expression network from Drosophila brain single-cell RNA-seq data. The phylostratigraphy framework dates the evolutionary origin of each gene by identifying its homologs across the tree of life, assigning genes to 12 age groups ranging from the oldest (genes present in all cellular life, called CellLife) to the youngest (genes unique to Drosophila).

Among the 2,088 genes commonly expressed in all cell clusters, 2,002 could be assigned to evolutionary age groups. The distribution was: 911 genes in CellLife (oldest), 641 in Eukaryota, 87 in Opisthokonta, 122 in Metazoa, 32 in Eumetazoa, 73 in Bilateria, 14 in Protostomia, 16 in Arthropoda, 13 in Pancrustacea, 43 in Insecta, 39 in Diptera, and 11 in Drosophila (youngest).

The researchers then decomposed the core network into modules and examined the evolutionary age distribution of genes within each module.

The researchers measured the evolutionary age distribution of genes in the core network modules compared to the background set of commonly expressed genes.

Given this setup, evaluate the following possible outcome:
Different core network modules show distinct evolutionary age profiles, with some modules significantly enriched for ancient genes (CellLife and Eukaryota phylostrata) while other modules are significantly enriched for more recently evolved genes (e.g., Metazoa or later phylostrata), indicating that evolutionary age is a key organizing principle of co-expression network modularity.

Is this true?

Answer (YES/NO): NO